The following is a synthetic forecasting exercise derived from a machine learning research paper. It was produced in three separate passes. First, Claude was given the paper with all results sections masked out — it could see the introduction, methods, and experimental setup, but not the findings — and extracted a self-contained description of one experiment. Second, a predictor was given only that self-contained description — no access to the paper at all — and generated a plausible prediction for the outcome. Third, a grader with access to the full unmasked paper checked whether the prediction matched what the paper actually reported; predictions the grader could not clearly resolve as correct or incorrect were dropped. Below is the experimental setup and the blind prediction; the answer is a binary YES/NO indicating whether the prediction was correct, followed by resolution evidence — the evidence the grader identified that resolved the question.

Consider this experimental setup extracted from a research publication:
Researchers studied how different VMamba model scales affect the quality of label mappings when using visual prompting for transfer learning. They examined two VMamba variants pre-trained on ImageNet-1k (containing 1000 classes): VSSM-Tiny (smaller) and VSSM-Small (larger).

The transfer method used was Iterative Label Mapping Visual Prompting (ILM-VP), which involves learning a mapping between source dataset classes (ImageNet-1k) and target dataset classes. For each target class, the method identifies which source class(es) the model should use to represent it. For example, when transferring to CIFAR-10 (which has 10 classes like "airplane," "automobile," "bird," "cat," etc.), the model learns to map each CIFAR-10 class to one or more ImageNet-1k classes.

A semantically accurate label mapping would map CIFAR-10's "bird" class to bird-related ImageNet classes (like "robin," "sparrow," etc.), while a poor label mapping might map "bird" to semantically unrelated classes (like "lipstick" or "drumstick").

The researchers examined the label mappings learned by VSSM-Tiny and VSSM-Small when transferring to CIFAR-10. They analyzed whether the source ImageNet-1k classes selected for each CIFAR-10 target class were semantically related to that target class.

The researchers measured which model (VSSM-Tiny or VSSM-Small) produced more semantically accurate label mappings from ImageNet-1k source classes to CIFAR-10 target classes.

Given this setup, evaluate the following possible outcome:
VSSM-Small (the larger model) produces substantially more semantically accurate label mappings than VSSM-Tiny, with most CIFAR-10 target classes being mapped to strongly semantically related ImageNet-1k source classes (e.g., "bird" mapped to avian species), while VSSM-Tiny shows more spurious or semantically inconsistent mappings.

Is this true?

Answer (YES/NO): NO